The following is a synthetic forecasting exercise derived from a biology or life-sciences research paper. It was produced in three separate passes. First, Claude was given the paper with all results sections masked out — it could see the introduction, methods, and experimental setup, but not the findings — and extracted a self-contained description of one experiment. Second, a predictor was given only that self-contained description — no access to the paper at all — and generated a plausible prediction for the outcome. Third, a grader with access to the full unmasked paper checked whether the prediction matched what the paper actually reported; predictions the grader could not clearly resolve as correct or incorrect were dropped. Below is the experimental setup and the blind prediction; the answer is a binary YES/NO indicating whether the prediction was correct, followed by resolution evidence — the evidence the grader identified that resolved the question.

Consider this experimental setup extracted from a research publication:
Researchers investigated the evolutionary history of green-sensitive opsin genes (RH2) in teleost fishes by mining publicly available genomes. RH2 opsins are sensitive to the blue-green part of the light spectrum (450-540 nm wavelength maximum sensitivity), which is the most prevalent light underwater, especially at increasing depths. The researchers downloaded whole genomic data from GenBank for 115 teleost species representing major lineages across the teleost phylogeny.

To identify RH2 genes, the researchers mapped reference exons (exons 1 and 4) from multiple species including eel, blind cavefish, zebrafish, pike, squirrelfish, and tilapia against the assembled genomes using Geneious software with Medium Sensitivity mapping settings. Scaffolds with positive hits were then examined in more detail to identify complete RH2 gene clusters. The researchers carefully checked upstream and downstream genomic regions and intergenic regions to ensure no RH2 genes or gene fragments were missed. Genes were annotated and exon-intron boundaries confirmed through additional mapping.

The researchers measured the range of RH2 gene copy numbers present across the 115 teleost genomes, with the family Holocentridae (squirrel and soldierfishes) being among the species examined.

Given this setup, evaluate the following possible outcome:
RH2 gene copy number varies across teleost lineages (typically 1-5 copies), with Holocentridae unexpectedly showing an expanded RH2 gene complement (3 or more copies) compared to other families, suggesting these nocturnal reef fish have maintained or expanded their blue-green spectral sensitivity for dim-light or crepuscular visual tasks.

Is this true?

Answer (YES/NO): YES